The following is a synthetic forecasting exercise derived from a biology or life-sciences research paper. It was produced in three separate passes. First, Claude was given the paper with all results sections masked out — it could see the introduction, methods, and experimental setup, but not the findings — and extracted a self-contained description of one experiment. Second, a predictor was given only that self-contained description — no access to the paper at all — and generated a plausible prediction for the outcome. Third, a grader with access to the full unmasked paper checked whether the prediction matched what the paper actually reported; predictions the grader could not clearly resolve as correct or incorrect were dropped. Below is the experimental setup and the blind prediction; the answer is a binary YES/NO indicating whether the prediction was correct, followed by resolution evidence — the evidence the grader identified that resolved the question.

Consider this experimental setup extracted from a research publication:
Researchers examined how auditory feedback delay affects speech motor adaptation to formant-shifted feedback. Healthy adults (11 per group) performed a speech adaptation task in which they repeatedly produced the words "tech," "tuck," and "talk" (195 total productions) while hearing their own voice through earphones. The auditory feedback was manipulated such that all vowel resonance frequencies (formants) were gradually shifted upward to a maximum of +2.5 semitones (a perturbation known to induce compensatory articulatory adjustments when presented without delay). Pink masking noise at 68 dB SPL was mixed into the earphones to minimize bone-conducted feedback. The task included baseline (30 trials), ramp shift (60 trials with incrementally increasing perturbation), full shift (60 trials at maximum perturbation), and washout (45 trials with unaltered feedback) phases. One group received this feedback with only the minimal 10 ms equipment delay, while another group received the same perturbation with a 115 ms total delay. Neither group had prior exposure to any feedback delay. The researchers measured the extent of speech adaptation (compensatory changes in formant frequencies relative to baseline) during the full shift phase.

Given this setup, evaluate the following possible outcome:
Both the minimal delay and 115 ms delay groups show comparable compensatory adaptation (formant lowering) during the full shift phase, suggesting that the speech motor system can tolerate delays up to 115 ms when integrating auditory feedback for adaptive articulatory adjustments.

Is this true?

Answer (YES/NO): NO